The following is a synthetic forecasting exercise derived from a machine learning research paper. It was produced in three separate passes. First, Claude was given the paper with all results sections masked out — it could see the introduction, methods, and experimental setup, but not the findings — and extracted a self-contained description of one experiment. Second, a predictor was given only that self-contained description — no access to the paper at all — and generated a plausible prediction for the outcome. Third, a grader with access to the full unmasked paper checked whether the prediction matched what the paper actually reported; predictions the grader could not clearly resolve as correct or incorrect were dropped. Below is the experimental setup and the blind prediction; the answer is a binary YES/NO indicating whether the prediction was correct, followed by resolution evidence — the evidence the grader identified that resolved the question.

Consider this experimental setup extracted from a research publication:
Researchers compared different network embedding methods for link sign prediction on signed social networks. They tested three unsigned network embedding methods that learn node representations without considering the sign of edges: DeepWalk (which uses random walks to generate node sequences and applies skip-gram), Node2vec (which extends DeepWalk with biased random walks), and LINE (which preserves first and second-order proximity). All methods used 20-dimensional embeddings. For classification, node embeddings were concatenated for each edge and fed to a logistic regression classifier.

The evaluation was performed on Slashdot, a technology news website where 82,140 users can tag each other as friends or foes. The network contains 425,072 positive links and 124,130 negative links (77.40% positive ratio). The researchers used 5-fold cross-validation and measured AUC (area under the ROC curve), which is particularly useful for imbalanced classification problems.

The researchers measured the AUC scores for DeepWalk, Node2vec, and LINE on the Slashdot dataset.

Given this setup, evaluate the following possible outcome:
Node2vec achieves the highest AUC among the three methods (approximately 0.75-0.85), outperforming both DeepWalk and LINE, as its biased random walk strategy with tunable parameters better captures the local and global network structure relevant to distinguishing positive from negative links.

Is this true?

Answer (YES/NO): NO